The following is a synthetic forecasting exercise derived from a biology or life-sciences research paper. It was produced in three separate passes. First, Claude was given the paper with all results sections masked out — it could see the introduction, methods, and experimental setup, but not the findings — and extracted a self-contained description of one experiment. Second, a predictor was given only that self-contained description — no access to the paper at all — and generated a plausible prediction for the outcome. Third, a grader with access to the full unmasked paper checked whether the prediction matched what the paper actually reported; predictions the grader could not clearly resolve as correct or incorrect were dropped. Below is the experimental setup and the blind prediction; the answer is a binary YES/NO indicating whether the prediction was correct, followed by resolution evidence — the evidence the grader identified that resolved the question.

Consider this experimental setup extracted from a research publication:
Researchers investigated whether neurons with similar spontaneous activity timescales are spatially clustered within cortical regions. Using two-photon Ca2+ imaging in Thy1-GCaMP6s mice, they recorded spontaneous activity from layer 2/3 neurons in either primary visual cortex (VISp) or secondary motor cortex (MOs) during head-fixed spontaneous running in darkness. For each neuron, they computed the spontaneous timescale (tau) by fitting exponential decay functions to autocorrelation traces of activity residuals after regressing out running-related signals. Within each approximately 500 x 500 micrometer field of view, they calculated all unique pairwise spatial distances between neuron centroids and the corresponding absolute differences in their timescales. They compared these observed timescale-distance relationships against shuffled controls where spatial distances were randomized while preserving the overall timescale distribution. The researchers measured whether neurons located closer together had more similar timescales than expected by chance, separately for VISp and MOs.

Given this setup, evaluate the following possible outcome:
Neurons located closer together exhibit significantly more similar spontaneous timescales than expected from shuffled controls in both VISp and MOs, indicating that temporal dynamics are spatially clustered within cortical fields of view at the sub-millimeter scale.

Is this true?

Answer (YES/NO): YES